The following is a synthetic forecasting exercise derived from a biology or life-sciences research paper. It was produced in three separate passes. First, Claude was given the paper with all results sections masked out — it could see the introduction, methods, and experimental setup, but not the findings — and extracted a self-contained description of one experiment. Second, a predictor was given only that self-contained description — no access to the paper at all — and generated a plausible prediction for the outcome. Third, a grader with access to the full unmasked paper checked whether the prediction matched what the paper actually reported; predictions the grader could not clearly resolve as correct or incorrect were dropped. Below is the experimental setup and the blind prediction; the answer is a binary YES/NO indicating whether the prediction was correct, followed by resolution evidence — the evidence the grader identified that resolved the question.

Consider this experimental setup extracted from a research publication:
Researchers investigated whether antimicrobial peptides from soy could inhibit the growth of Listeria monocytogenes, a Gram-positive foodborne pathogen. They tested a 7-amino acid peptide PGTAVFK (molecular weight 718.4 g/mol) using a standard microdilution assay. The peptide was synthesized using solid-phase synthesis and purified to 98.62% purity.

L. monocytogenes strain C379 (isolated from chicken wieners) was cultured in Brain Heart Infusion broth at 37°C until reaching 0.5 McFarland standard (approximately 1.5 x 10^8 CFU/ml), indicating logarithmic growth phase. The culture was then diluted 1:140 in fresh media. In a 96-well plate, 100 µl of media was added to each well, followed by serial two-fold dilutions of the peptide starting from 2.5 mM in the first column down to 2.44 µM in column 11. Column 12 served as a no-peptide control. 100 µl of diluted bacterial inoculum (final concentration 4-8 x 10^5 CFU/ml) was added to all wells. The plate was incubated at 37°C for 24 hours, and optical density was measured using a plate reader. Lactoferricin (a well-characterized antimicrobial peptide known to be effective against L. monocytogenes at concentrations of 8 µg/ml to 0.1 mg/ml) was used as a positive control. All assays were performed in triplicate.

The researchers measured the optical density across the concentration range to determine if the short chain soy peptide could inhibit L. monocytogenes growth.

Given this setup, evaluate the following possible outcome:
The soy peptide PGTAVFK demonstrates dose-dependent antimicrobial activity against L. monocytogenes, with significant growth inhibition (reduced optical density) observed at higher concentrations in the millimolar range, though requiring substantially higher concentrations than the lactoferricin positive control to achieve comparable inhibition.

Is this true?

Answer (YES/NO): YES